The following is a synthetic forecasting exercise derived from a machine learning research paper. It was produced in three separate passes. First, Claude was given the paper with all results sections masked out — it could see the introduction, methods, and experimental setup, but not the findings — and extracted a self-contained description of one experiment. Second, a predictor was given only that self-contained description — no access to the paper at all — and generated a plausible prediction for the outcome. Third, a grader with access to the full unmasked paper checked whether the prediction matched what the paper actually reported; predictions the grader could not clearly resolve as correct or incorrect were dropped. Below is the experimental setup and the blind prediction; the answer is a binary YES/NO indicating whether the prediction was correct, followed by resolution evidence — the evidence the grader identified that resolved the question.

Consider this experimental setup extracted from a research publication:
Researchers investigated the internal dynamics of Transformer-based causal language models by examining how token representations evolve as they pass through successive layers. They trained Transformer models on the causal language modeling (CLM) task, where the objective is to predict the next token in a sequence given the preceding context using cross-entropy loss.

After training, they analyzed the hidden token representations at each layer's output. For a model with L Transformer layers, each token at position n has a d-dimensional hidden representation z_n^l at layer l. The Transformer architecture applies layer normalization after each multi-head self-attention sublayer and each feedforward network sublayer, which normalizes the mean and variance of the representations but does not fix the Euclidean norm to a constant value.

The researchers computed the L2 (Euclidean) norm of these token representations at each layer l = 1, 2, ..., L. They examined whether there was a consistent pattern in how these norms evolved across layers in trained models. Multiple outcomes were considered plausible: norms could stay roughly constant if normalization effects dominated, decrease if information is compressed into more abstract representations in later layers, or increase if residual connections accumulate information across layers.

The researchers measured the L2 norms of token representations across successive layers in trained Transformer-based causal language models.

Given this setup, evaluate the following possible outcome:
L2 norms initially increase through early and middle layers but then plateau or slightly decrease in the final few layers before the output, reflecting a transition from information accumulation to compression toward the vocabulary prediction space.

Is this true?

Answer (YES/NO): NO